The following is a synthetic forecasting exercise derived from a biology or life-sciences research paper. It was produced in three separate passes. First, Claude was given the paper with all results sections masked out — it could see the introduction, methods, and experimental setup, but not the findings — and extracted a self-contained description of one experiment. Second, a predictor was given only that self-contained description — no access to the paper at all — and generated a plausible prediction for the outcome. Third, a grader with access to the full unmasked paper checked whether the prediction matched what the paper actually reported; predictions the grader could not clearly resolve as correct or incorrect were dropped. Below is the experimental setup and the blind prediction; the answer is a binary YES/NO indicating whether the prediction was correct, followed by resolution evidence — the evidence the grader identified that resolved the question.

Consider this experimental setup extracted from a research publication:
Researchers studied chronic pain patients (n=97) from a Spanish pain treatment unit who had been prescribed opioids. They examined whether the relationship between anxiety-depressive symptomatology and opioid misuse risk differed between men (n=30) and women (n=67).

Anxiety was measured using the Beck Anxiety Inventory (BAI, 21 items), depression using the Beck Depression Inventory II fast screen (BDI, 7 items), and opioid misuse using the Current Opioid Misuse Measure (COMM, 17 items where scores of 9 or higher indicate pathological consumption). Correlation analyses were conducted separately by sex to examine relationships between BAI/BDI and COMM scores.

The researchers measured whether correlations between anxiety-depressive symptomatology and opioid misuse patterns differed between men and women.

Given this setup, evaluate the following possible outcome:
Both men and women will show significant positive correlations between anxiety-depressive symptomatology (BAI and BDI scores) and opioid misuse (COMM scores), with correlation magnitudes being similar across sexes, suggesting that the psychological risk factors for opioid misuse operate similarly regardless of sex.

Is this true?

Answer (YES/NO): YES